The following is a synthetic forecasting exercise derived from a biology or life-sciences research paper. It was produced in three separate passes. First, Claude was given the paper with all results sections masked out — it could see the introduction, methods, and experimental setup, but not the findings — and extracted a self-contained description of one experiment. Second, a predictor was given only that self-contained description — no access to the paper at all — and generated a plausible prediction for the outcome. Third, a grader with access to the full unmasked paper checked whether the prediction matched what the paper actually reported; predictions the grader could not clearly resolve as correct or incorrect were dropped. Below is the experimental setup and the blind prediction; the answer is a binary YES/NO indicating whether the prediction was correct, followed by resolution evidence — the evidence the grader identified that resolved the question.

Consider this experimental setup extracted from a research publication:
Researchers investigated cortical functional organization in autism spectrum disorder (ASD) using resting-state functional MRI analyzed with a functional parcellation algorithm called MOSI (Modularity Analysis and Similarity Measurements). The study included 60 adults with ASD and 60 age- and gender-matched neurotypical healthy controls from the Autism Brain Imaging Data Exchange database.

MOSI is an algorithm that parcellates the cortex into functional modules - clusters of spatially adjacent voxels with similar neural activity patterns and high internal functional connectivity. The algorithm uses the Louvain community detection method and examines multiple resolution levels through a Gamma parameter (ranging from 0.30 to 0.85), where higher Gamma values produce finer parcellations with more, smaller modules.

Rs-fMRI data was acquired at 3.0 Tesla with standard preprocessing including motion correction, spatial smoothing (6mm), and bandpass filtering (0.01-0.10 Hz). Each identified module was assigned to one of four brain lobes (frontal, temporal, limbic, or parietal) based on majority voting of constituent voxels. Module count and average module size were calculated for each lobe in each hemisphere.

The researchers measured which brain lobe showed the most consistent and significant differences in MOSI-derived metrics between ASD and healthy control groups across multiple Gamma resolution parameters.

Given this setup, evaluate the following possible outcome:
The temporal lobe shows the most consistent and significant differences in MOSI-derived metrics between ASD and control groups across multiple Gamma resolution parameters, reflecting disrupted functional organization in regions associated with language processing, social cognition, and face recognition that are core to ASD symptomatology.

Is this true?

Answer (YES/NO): NO